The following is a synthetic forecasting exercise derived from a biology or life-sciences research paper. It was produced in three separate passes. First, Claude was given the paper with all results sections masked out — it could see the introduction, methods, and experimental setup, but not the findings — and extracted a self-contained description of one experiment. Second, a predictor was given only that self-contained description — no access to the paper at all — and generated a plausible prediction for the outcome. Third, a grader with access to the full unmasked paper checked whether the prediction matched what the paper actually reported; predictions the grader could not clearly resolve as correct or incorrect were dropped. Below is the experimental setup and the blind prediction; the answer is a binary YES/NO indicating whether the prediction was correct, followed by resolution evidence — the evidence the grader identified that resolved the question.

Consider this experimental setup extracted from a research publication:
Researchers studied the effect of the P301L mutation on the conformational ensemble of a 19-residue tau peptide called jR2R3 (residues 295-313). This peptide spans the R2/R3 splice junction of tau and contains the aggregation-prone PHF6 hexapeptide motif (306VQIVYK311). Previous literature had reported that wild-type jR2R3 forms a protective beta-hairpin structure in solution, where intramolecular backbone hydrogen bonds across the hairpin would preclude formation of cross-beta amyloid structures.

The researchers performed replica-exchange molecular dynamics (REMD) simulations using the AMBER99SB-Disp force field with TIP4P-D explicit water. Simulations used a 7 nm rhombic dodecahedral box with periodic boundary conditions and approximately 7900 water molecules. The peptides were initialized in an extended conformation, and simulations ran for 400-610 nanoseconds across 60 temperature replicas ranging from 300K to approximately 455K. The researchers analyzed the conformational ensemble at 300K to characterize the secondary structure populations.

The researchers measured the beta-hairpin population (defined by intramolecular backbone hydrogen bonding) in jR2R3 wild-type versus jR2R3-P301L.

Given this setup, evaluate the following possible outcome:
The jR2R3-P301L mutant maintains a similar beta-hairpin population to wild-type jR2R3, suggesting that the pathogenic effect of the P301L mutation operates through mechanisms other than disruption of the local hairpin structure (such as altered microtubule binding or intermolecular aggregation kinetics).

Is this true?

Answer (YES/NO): NO